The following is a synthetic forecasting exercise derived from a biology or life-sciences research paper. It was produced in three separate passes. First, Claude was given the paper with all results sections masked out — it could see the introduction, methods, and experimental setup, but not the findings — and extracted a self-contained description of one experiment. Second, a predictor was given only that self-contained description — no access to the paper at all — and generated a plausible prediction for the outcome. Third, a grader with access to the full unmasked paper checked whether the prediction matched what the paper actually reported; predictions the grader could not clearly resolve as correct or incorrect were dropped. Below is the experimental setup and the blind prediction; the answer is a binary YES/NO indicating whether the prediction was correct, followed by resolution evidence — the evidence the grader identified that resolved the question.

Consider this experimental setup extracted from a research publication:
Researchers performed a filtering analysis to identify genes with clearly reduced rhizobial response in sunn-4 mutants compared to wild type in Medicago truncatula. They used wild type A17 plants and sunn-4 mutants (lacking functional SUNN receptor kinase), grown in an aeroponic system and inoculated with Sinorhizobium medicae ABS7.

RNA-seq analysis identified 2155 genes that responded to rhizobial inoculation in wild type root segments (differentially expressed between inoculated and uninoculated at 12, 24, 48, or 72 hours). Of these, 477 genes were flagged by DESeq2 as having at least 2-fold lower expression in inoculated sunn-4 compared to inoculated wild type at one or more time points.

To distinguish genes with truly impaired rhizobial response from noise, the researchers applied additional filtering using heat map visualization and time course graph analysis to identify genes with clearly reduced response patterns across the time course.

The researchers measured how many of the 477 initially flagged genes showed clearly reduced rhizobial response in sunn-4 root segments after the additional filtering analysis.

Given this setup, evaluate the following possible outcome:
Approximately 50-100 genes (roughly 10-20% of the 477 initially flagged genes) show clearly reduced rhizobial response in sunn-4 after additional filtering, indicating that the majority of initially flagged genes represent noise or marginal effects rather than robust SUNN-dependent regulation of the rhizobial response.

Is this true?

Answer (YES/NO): NO